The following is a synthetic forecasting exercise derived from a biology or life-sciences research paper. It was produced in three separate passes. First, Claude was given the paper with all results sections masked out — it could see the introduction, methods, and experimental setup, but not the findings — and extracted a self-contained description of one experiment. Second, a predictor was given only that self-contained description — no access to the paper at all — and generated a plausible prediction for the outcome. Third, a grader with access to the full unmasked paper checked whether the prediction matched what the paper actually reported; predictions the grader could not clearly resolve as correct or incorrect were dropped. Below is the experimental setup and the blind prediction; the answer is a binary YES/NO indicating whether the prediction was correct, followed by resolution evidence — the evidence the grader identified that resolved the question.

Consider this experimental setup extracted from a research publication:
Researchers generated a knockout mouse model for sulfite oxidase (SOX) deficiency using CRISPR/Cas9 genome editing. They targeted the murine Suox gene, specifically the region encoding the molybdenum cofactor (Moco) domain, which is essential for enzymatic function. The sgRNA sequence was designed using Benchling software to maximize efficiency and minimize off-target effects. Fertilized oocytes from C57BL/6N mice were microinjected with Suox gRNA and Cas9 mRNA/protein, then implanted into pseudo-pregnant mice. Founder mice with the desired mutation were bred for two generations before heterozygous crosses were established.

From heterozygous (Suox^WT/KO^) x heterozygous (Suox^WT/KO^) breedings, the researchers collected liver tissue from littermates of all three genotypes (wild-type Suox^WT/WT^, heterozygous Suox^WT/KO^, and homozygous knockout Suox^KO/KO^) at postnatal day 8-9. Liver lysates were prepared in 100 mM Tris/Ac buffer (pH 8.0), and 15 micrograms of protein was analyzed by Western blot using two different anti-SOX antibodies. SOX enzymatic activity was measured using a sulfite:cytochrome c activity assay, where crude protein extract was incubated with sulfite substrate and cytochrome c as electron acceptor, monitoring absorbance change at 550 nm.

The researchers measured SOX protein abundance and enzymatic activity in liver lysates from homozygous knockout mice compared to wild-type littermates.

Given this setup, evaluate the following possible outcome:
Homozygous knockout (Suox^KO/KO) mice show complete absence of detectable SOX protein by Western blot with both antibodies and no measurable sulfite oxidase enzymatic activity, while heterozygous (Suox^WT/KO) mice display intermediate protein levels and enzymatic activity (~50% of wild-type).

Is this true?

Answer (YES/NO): YES